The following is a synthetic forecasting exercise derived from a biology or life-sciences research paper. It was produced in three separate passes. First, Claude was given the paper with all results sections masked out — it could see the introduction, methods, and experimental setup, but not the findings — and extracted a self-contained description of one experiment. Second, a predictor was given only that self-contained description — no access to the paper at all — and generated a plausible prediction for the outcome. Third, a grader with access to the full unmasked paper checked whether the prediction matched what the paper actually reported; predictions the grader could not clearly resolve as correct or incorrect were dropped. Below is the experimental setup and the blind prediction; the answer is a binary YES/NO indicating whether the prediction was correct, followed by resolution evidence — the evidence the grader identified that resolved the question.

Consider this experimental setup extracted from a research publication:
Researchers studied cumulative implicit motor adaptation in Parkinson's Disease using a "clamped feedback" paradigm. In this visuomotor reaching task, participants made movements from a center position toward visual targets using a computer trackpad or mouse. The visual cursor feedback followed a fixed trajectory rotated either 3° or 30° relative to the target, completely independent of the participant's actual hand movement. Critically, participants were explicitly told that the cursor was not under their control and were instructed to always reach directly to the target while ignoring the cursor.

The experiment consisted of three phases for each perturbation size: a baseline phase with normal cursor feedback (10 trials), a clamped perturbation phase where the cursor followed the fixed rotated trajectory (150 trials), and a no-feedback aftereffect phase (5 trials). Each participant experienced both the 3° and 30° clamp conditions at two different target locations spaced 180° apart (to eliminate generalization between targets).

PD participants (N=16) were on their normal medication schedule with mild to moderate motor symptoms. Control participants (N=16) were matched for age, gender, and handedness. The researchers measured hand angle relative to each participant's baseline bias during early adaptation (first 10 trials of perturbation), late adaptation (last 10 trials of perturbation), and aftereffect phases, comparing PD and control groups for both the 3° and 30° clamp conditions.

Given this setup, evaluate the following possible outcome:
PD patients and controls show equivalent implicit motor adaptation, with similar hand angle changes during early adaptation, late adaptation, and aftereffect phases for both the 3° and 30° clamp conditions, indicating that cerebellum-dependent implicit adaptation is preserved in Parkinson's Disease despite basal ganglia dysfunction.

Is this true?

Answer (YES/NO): YES